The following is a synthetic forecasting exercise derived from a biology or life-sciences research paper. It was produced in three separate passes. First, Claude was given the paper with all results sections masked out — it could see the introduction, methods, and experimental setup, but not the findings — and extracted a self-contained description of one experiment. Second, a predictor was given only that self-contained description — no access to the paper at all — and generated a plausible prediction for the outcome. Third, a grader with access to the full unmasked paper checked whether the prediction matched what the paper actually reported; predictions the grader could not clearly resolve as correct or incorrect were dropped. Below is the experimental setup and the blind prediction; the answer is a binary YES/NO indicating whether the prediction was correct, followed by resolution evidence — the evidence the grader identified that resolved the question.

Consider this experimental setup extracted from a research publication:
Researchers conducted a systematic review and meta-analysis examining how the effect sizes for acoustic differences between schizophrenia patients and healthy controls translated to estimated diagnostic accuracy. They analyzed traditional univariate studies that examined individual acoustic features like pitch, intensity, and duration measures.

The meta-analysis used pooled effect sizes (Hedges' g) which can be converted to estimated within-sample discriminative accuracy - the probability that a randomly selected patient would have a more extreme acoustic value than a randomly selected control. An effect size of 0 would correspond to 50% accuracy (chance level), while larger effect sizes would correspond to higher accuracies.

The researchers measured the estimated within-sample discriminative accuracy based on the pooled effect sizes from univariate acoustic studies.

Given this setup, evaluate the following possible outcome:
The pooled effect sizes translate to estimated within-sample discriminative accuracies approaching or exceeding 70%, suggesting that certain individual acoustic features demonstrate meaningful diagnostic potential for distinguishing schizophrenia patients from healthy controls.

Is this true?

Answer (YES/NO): NO